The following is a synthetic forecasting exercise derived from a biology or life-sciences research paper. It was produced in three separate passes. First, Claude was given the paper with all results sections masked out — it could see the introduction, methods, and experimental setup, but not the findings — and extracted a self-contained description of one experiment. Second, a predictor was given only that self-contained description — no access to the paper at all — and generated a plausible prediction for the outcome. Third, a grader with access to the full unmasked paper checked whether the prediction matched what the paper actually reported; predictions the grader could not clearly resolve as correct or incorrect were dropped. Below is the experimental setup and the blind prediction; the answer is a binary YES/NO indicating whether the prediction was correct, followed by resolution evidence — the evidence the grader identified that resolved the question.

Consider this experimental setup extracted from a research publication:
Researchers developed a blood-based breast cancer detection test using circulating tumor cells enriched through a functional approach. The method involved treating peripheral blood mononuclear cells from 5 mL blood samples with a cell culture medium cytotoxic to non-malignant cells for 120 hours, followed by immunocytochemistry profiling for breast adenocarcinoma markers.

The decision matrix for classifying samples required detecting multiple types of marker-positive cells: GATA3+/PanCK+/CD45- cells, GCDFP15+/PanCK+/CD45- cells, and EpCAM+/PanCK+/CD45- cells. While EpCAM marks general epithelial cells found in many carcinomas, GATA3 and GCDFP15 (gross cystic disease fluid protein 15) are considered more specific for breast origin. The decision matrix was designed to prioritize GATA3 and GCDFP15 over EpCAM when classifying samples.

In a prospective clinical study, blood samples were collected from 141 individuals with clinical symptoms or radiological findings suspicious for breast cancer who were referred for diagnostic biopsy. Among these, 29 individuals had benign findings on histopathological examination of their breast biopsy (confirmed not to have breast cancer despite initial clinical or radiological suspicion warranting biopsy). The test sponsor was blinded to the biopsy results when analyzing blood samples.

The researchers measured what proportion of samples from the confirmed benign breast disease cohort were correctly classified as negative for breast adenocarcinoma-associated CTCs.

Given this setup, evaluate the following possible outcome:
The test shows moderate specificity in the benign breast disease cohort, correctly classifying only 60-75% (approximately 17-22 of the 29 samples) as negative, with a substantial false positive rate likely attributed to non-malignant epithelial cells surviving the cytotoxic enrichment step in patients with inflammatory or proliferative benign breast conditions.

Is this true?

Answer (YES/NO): NO